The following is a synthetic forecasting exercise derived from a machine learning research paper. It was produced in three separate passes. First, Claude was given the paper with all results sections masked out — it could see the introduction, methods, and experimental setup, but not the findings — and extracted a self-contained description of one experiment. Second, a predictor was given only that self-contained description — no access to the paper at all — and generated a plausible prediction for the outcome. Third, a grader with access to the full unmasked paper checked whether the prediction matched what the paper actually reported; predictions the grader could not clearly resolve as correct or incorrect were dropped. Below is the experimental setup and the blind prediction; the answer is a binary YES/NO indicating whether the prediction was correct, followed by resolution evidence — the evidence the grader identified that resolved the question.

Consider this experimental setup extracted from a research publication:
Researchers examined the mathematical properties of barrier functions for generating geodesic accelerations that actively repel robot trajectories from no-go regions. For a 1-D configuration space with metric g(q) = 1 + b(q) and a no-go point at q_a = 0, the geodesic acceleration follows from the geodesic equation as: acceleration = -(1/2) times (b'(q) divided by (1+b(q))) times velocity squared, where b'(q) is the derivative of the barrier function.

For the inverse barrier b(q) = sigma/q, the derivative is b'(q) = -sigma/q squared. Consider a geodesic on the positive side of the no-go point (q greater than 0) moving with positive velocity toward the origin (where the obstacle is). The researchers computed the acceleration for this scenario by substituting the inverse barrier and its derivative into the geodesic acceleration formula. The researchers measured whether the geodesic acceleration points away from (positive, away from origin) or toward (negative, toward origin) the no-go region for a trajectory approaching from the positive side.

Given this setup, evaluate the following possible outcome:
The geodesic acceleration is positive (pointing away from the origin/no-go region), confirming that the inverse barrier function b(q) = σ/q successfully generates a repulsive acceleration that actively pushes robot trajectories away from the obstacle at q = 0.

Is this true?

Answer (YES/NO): YES